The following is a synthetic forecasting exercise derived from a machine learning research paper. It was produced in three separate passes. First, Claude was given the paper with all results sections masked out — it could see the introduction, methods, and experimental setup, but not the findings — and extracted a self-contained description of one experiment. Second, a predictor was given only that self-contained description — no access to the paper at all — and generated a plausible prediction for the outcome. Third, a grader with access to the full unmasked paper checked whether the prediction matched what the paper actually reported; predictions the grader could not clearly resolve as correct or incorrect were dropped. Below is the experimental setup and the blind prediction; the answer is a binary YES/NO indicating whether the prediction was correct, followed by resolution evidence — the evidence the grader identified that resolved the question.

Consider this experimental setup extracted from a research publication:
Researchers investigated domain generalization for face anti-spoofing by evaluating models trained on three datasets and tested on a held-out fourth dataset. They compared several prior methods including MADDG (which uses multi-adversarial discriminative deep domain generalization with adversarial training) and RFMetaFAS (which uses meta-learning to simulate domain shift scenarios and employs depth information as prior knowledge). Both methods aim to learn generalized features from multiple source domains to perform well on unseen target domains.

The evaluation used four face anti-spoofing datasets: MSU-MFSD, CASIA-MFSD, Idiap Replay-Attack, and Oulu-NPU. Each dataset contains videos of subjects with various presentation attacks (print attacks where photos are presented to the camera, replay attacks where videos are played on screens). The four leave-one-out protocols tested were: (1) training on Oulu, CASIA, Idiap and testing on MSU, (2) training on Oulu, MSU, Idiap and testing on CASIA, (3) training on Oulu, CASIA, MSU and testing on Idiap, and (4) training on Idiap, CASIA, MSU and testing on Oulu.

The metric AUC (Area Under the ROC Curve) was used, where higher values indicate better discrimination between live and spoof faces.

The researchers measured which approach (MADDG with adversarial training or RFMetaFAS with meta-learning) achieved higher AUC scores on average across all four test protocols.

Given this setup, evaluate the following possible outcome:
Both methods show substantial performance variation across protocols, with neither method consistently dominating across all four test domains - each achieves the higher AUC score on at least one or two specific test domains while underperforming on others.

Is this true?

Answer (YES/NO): NO